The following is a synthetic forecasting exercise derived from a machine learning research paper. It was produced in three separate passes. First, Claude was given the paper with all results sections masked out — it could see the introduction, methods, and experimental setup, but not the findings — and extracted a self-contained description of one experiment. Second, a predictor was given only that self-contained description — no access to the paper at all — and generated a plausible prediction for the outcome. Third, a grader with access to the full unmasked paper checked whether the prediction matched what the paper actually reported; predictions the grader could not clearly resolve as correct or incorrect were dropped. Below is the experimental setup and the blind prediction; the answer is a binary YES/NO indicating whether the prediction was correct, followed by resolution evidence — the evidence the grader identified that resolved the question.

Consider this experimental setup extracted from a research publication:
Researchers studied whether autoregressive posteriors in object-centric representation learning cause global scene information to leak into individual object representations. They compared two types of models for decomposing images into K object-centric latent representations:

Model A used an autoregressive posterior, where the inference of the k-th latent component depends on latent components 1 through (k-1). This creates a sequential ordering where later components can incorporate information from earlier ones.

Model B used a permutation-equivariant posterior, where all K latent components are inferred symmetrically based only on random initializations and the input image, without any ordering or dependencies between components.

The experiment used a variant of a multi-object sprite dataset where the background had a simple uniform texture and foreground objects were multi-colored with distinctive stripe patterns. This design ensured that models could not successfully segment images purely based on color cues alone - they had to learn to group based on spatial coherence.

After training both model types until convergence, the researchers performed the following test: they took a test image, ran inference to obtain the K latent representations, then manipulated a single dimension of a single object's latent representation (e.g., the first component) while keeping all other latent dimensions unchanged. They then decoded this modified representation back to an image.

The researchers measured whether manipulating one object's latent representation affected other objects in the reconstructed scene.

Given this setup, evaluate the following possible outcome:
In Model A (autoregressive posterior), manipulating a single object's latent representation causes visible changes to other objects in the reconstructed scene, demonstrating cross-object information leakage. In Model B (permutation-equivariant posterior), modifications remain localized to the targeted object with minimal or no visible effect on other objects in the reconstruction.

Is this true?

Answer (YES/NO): YES